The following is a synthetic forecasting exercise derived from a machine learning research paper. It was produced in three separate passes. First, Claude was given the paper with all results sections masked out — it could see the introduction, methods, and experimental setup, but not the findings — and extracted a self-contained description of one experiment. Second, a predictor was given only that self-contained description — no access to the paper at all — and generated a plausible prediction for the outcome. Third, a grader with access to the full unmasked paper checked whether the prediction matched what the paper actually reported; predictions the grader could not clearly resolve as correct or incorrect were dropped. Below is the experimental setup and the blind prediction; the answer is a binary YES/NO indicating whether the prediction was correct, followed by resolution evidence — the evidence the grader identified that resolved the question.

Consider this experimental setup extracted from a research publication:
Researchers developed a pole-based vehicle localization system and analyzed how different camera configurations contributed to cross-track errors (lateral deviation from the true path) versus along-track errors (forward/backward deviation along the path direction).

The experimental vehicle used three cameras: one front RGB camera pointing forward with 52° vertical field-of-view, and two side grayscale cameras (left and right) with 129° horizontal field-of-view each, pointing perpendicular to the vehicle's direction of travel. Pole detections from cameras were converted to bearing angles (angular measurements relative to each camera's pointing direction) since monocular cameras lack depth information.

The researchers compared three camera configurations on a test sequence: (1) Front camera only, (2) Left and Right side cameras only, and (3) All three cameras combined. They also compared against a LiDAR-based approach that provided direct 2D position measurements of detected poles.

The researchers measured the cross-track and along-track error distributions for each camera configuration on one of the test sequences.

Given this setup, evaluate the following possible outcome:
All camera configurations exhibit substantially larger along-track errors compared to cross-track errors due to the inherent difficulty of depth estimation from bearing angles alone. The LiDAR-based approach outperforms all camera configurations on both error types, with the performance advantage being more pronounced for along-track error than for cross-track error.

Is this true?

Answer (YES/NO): NO